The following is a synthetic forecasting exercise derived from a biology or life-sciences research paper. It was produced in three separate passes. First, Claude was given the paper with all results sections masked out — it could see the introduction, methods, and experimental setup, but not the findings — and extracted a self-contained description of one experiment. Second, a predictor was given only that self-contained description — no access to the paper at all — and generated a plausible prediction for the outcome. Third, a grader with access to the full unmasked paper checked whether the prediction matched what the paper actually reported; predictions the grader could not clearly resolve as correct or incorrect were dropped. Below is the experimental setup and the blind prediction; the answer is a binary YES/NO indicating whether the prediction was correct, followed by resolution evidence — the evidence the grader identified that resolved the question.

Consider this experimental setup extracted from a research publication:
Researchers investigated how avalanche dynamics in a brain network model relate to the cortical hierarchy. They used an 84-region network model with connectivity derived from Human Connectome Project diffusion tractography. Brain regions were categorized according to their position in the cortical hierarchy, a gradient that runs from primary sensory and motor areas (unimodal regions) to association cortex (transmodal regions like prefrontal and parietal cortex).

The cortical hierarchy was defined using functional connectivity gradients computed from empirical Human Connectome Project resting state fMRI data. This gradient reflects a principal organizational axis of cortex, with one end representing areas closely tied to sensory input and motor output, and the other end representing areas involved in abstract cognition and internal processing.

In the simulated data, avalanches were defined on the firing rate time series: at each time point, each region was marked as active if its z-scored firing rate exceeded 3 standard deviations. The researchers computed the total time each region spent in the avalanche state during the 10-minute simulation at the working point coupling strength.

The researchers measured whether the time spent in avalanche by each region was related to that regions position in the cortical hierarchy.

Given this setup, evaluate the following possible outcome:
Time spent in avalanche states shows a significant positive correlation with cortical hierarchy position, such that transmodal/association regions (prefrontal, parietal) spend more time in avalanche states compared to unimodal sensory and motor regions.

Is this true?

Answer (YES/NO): NO